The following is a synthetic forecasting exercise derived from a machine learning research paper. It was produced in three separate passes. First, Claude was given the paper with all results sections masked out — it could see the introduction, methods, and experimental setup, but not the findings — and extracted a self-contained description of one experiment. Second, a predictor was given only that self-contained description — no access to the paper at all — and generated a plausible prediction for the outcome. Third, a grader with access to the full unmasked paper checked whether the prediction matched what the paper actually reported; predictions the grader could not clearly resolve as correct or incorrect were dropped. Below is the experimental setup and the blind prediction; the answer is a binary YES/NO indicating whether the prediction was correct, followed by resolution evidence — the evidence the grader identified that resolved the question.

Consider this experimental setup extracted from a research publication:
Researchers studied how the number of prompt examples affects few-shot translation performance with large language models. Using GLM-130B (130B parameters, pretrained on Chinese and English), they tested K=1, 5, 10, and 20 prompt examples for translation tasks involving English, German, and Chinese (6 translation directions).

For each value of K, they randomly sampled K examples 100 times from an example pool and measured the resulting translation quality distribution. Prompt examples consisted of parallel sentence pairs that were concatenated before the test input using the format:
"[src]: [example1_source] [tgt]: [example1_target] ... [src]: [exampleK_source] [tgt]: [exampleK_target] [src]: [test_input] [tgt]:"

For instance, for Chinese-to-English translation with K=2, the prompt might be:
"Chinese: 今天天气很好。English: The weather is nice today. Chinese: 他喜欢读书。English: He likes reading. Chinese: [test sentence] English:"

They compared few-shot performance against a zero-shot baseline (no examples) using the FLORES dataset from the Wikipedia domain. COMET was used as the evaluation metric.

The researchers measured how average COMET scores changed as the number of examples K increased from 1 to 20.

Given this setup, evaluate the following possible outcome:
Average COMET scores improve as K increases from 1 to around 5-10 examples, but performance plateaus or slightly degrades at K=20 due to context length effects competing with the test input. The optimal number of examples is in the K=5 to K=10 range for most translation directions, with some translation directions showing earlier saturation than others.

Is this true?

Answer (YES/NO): NO